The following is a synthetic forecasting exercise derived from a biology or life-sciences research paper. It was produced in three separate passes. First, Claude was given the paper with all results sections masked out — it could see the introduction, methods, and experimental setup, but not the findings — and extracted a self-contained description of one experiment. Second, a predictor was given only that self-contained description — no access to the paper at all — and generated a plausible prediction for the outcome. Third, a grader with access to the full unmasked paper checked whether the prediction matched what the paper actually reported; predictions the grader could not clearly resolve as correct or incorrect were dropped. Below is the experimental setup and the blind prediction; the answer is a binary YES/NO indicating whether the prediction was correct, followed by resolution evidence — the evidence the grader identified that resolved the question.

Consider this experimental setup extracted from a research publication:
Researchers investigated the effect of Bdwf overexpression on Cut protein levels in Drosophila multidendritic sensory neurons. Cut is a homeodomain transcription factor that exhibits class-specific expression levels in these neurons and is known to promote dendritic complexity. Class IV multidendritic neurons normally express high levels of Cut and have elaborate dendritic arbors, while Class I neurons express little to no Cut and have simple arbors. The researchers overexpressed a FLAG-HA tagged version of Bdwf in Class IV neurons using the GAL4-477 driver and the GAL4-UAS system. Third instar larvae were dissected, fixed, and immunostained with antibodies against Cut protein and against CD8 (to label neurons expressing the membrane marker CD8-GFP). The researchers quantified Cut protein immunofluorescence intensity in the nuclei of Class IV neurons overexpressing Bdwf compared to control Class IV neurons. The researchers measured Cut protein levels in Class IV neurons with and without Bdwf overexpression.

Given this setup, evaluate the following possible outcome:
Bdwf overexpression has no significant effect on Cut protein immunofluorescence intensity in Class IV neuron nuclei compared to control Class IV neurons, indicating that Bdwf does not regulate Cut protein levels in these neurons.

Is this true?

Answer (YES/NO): NO